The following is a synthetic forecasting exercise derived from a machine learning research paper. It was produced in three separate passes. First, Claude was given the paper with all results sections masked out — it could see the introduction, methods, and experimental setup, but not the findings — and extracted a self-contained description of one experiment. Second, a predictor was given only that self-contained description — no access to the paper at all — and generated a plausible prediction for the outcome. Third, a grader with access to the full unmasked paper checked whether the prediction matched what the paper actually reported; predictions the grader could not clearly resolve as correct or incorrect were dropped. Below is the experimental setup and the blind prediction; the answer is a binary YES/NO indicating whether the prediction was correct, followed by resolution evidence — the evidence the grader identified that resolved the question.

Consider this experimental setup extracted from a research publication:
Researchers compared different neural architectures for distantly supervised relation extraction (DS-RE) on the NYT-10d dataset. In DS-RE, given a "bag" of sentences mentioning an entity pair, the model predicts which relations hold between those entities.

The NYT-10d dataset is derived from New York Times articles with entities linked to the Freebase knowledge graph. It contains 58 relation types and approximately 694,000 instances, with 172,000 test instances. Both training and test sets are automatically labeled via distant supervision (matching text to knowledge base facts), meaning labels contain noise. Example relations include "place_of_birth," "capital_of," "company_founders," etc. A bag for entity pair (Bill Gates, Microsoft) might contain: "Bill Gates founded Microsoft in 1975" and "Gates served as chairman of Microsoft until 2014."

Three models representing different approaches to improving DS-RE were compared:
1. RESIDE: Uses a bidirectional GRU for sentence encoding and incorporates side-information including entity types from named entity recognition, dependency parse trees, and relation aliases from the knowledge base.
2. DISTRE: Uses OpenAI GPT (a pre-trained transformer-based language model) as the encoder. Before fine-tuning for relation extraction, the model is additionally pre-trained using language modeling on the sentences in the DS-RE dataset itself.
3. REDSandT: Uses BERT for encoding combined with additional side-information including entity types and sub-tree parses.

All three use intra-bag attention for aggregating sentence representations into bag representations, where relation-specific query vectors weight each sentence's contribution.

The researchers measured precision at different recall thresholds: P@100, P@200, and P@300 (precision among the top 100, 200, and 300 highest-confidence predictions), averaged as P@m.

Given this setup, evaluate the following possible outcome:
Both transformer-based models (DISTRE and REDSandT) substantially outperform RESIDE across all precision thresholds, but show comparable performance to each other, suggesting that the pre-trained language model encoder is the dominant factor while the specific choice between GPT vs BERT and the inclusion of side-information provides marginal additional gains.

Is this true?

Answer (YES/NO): NO